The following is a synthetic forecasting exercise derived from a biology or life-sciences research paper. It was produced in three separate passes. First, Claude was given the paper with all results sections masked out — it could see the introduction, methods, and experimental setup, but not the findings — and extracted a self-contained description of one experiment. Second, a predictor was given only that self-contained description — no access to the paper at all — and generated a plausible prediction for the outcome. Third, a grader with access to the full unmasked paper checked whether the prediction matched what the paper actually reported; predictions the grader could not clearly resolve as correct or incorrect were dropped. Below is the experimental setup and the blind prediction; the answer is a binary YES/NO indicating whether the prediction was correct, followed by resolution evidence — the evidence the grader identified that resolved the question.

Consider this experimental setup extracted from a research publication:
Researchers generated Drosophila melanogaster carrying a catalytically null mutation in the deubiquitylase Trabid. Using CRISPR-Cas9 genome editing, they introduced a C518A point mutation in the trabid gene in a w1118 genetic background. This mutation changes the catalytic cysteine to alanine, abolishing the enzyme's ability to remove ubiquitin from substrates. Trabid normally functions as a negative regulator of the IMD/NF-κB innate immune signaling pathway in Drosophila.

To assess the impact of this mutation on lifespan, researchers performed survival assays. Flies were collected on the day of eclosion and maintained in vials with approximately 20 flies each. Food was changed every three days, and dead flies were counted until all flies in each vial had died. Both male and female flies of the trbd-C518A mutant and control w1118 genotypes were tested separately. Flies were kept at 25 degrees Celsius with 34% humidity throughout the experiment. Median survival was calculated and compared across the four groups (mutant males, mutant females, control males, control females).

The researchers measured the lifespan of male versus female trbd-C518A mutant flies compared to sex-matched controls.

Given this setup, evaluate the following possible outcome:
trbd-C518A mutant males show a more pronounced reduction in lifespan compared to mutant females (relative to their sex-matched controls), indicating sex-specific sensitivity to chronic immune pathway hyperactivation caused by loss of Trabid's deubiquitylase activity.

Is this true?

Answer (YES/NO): YES